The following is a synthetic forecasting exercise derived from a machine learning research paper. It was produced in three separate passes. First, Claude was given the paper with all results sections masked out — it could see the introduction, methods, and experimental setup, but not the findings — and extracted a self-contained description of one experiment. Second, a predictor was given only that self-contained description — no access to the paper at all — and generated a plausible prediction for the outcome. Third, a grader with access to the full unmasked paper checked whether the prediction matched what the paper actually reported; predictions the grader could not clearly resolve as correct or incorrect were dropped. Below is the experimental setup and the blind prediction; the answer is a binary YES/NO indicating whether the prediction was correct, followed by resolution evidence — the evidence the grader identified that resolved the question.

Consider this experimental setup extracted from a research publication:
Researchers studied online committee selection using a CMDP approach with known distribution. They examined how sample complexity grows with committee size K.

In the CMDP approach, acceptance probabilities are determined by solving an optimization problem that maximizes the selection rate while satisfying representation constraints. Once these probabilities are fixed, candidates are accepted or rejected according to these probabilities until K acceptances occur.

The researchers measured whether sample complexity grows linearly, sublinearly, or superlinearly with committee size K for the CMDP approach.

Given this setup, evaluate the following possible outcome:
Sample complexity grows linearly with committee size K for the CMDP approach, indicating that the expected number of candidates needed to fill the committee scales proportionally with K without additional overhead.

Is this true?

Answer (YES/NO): YES